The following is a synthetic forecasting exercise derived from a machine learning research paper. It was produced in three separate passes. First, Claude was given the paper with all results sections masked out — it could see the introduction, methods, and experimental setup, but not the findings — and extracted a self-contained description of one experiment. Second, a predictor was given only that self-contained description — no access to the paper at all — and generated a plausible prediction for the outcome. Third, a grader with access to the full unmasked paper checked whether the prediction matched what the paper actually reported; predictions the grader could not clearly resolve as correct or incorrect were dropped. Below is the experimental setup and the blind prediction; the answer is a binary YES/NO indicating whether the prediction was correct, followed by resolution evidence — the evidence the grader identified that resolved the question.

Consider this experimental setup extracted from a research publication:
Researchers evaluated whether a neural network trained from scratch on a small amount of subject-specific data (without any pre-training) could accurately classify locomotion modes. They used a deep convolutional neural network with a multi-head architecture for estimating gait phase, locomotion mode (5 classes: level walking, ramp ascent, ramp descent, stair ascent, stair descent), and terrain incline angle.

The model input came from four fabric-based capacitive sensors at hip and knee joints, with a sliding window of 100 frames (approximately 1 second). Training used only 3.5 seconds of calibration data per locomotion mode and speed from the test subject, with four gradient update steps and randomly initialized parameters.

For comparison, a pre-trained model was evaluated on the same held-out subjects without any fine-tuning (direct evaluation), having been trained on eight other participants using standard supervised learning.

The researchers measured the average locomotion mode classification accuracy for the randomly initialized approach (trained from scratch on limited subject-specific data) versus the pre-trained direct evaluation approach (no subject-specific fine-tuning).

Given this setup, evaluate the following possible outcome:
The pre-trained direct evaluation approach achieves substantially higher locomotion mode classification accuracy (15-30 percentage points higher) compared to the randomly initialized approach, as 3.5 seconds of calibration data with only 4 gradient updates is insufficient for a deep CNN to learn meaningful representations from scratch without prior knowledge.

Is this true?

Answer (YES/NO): NO